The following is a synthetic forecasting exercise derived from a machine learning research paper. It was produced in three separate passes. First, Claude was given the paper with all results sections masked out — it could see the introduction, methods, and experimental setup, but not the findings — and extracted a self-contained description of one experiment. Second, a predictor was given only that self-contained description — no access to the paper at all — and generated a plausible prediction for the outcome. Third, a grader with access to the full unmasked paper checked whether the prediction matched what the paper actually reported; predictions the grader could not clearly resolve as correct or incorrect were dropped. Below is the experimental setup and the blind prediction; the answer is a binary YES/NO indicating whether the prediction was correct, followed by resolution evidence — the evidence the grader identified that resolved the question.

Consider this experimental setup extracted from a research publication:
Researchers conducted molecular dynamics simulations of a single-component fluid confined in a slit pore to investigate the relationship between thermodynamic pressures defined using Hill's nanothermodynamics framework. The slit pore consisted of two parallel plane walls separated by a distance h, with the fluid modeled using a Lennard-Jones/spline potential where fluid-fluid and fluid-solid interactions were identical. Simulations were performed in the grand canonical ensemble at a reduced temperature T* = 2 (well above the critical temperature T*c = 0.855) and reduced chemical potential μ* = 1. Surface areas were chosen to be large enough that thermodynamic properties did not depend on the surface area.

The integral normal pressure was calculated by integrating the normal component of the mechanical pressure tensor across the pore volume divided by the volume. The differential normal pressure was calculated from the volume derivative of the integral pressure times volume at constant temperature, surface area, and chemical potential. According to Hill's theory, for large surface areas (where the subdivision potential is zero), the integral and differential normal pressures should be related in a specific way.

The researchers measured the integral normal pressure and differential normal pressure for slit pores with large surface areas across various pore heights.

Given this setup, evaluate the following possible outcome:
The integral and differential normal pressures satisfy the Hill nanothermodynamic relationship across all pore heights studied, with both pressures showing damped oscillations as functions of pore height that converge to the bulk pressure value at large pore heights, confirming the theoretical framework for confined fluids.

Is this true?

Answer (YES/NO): YES